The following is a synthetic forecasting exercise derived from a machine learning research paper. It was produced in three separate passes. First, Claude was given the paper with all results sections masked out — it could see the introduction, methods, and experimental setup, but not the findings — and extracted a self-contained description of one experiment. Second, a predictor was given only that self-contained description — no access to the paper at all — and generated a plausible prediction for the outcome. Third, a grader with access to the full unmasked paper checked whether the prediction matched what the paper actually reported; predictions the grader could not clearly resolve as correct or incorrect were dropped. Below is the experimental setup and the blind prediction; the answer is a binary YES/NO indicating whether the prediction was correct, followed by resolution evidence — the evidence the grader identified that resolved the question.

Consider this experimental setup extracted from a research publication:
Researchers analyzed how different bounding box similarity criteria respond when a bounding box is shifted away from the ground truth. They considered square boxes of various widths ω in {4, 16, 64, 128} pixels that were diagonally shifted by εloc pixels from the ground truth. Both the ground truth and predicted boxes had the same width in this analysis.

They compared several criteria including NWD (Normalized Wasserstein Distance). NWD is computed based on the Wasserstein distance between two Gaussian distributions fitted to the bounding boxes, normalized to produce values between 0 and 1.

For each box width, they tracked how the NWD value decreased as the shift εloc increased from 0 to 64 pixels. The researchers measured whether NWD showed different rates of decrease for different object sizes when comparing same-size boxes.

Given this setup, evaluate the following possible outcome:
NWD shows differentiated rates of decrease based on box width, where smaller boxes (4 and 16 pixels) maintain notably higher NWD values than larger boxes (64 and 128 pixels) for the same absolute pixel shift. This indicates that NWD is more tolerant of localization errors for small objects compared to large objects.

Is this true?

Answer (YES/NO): NO